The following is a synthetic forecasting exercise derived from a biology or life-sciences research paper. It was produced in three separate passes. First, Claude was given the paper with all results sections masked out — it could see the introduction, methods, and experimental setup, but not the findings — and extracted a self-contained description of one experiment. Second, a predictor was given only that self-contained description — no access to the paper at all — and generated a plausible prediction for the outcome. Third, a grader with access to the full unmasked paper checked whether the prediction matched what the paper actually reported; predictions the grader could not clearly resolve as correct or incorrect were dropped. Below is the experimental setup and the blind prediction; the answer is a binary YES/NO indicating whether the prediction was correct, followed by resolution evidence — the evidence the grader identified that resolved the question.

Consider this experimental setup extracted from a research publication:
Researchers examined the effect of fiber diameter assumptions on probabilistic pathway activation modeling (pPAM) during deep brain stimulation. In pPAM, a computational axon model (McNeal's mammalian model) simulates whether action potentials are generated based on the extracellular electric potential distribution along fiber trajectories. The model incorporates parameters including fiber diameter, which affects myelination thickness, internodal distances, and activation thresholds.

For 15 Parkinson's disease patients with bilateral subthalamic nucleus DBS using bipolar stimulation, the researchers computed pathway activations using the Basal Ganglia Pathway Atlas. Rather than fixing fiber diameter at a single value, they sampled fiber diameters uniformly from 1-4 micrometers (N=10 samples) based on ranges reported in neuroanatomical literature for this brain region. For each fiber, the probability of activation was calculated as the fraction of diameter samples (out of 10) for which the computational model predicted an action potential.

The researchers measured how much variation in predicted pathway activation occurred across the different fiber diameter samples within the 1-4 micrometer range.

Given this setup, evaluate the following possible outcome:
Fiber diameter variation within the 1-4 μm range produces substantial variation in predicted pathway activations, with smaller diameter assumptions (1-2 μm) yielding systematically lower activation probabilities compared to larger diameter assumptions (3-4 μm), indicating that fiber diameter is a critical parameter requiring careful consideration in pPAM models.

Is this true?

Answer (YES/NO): YES